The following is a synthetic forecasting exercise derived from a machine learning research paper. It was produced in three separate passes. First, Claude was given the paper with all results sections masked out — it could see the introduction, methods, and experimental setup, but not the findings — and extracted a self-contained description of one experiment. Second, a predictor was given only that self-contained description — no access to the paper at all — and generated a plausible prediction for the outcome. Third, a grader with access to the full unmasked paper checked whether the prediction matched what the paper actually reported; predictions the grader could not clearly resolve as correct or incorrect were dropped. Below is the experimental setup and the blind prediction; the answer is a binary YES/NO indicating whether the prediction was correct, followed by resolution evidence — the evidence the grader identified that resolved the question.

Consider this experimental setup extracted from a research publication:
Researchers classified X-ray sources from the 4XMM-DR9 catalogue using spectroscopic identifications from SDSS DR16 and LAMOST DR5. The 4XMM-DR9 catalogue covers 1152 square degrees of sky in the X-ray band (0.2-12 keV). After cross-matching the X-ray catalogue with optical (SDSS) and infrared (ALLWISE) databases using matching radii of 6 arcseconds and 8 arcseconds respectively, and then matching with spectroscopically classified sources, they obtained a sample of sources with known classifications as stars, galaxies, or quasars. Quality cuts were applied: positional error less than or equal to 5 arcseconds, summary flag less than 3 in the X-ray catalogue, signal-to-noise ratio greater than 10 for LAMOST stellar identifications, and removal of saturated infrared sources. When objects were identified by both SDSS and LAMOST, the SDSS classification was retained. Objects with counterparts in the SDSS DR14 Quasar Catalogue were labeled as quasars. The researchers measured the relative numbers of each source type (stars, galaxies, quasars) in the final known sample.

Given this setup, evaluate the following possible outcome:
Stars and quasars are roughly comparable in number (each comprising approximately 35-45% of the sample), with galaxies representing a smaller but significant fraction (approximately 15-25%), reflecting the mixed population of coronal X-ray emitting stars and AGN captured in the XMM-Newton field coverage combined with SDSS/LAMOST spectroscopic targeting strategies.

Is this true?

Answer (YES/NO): NO